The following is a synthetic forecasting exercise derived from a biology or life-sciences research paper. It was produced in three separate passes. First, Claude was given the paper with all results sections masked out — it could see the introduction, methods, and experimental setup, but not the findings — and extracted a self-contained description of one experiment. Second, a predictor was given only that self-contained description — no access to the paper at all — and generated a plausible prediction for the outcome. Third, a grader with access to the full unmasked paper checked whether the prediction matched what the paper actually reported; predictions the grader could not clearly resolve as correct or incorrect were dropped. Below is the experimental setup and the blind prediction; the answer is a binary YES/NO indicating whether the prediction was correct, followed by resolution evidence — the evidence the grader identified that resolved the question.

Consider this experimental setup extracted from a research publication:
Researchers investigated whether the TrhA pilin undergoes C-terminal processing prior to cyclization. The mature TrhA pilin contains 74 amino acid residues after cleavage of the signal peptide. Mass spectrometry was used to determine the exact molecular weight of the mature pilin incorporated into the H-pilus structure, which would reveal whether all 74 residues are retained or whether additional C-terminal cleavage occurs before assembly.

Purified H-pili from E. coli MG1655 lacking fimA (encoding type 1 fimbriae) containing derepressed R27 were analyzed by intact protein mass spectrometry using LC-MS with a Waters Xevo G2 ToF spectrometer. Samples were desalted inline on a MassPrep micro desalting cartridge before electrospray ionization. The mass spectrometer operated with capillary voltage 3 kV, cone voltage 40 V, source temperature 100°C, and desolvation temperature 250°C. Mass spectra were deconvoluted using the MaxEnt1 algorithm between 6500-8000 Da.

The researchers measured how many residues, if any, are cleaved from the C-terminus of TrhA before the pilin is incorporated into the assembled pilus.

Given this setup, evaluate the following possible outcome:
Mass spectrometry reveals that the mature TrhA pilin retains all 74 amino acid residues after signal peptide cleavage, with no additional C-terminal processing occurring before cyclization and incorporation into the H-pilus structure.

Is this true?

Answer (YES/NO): NO